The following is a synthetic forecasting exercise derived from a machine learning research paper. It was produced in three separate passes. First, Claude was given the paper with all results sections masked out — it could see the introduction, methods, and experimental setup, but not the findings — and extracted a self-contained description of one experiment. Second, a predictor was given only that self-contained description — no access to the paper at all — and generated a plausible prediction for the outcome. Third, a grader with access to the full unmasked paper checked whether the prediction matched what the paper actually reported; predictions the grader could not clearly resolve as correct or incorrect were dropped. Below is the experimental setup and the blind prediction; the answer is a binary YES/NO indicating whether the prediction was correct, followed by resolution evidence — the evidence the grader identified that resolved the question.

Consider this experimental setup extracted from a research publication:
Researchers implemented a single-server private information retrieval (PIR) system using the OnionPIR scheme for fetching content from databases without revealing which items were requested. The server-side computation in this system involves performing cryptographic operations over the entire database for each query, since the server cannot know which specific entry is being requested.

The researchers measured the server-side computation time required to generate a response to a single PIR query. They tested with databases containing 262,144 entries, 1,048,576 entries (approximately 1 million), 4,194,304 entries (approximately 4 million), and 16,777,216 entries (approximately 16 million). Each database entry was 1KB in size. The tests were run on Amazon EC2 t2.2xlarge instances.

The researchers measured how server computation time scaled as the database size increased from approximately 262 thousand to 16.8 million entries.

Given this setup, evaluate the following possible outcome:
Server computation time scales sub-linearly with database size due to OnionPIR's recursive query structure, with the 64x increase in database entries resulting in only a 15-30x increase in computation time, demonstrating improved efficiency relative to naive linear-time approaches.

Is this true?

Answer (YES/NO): NO